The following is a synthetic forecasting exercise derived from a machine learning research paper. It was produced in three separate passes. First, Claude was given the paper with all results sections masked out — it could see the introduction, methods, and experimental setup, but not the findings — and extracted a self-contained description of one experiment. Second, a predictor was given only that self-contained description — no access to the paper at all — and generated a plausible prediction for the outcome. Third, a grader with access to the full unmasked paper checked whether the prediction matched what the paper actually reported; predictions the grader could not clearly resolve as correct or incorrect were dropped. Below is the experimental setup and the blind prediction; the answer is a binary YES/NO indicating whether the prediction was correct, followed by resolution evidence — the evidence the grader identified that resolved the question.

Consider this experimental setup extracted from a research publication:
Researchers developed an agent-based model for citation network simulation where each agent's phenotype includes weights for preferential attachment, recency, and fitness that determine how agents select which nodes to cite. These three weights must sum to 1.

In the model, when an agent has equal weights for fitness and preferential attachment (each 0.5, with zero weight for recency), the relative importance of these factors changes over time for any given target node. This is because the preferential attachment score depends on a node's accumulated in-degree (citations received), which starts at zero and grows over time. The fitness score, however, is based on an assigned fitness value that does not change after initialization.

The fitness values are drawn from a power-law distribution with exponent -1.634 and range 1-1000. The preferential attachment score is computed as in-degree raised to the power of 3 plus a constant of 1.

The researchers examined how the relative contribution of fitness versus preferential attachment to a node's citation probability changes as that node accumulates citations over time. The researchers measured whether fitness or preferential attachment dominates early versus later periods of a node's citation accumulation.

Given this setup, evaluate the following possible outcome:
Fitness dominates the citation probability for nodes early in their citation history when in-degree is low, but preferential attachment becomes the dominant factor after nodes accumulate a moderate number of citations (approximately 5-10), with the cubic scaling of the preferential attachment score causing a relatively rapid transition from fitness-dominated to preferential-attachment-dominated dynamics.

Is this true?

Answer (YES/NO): NO